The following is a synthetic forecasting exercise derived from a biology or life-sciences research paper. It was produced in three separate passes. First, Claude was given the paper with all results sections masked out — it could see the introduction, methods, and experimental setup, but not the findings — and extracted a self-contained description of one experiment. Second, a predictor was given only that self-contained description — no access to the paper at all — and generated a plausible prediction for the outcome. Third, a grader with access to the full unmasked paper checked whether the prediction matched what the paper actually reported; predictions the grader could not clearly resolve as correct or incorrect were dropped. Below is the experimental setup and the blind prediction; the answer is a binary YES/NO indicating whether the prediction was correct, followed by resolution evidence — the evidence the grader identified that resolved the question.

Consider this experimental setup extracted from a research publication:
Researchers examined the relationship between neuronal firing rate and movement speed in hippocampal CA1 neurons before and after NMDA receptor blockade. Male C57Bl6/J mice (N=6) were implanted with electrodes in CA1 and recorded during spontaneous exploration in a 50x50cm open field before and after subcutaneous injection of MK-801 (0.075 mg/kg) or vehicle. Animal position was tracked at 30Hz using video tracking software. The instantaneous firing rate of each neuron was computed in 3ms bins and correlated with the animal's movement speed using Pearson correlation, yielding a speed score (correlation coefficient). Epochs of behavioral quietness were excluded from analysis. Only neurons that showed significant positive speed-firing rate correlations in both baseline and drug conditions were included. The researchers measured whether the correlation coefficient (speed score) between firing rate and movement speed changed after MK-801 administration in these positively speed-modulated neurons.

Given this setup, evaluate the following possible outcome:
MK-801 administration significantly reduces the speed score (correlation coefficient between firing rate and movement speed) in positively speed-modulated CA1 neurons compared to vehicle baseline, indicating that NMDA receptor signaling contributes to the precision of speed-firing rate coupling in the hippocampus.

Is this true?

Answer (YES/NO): YES